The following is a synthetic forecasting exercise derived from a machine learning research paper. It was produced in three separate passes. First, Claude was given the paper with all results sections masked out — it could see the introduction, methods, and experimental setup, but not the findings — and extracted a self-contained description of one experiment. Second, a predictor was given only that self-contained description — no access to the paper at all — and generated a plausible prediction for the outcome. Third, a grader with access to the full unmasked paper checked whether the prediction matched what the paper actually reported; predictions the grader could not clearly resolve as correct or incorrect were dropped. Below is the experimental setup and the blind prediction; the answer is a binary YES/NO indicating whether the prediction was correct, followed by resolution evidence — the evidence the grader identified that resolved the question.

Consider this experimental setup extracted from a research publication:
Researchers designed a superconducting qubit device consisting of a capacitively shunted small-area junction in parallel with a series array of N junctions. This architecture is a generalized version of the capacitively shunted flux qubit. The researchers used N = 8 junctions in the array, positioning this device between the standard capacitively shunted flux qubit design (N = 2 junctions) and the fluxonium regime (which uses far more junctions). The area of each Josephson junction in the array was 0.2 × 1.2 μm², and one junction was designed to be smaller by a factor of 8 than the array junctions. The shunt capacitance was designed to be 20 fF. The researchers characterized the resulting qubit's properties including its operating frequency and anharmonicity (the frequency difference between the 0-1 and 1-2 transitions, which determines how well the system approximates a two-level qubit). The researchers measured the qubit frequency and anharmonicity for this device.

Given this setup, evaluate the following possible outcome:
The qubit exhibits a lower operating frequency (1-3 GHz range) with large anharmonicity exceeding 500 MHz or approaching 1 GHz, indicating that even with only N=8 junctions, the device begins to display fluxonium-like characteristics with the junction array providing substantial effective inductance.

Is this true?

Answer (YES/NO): YES